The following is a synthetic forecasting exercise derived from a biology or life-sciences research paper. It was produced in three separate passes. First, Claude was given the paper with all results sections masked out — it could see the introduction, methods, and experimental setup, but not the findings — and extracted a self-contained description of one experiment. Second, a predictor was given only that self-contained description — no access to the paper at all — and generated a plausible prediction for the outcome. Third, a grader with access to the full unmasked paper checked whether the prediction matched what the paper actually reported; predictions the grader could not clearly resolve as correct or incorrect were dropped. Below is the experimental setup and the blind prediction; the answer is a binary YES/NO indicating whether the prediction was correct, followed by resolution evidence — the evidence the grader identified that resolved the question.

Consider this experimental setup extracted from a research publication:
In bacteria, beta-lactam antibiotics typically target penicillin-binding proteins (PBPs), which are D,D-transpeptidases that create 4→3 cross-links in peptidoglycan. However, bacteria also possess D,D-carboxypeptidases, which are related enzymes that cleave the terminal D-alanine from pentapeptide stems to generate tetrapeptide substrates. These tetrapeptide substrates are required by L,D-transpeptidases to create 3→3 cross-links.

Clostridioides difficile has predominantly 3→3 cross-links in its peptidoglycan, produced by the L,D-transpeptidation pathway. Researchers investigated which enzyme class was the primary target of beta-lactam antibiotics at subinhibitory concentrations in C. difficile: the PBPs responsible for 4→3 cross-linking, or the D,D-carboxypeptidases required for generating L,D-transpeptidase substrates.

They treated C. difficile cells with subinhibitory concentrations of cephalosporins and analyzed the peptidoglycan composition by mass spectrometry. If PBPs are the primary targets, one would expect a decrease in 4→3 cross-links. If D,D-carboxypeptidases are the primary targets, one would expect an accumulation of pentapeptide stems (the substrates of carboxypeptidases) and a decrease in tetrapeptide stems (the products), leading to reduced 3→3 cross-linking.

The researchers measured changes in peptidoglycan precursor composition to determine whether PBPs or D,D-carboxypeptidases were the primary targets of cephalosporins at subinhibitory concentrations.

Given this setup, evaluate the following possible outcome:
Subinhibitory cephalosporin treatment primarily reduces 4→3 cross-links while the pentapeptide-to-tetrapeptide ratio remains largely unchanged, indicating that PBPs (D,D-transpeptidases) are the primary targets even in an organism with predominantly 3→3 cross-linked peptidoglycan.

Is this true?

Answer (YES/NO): NO